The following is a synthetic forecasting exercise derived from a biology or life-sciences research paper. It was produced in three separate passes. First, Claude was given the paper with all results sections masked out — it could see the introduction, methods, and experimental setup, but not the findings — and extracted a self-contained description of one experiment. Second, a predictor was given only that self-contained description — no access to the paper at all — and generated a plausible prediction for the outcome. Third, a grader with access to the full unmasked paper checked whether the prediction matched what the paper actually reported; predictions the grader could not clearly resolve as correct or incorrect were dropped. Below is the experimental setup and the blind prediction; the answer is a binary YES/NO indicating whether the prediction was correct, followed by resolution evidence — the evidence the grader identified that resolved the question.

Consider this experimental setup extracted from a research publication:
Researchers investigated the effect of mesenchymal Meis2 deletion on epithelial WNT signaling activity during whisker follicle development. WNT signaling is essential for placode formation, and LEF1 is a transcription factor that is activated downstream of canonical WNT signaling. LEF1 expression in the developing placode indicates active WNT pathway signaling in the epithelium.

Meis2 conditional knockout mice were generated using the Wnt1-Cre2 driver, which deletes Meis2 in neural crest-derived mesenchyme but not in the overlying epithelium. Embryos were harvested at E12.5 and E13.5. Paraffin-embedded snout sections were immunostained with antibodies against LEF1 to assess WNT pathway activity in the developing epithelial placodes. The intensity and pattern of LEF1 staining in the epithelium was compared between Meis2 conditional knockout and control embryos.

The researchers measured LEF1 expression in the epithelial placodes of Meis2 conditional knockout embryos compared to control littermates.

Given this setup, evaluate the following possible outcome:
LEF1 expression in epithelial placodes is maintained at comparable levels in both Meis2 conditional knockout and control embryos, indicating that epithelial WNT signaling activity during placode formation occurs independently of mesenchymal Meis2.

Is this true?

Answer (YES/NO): NO